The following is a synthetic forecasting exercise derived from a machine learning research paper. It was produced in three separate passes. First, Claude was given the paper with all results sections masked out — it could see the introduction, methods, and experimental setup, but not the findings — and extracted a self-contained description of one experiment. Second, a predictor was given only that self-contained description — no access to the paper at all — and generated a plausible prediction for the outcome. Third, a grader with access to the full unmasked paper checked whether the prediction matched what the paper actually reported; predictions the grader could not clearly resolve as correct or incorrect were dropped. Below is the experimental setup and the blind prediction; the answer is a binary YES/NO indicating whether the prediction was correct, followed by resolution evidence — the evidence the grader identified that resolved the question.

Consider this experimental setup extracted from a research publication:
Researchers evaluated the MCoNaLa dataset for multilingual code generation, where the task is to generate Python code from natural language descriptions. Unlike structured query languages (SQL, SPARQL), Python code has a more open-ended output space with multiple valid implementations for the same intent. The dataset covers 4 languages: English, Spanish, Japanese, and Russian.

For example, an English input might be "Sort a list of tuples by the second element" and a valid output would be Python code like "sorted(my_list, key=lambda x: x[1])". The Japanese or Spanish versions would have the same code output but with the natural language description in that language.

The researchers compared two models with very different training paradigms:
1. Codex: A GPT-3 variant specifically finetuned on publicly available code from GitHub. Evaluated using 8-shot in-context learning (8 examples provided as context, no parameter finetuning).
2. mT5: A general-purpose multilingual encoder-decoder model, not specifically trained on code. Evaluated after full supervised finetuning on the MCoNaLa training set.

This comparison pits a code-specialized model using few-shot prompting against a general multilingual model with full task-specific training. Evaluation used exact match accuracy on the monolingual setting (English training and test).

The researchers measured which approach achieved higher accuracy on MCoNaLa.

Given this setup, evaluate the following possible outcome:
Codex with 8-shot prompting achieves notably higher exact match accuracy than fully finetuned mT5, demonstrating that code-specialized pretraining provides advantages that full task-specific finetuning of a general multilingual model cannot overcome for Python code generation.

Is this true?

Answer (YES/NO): YES